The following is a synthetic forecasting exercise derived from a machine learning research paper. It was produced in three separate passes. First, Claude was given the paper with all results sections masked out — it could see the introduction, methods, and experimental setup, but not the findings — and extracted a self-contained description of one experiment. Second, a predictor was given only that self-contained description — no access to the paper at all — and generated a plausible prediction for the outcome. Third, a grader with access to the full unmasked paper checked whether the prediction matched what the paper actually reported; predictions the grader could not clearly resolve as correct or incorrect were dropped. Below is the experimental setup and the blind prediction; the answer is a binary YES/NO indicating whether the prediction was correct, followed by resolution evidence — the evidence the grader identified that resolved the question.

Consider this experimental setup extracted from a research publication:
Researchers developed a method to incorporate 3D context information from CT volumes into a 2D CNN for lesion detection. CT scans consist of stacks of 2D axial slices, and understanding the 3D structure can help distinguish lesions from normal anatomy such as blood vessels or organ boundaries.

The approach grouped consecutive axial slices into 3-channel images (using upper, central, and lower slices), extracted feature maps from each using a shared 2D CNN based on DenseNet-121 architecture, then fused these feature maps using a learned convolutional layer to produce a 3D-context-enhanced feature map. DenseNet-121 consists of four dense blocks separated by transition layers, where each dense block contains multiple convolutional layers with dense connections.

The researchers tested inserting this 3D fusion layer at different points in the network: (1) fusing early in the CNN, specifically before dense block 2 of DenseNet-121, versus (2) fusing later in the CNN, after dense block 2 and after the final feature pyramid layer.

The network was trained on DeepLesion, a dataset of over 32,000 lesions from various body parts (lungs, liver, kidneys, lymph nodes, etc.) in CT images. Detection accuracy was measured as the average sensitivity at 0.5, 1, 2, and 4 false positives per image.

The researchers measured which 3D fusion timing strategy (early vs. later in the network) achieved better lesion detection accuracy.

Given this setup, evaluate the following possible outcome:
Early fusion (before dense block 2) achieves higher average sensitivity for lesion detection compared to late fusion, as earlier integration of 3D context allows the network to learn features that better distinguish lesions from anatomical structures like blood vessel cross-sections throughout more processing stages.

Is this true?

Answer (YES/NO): NO